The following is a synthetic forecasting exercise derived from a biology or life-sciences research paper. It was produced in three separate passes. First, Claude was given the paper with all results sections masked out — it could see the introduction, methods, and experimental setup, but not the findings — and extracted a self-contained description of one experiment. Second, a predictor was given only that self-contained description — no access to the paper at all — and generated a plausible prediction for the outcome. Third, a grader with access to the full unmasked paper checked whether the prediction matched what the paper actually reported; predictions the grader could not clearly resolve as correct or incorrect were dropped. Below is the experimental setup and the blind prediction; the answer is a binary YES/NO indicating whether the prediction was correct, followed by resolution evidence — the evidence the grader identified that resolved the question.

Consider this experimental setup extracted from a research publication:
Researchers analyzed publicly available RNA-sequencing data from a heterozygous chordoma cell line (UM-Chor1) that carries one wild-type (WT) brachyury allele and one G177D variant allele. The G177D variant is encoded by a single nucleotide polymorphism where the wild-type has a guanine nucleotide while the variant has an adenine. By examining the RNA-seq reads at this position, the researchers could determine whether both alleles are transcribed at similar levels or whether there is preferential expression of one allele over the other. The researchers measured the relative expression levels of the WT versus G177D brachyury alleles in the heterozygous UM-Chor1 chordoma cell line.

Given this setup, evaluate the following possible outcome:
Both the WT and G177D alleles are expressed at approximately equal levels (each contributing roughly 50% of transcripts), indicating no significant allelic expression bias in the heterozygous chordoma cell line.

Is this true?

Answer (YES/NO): YES